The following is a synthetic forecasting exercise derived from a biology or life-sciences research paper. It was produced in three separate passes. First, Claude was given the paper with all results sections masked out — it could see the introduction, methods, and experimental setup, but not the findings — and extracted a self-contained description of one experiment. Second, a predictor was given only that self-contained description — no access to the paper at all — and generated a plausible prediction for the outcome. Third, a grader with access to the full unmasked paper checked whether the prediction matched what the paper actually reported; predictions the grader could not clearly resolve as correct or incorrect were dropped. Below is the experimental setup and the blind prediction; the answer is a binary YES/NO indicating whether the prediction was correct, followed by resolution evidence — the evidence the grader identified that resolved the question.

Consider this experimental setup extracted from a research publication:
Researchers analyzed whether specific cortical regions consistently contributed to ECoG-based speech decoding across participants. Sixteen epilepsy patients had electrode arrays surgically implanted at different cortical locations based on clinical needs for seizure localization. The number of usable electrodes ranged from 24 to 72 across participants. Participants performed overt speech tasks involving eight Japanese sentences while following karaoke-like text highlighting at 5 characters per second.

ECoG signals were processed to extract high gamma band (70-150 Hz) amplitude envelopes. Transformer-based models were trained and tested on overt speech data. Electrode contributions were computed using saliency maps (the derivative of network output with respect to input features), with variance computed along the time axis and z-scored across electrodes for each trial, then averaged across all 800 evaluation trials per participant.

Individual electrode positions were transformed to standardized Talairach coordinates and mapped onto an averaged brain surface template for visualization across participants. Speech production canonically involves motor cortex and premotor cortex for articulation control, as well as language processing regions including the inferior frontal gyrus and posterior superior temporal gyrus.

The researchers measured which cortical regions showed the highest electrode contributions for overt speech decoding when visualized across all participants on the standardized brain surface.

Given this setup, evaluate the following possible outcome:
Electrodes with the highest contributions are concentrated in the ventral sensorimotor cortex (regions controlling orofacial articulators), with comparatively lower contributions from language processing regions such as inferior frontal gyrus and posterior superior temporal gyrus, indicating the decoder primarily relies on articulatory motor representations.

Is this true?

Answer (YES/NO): NO